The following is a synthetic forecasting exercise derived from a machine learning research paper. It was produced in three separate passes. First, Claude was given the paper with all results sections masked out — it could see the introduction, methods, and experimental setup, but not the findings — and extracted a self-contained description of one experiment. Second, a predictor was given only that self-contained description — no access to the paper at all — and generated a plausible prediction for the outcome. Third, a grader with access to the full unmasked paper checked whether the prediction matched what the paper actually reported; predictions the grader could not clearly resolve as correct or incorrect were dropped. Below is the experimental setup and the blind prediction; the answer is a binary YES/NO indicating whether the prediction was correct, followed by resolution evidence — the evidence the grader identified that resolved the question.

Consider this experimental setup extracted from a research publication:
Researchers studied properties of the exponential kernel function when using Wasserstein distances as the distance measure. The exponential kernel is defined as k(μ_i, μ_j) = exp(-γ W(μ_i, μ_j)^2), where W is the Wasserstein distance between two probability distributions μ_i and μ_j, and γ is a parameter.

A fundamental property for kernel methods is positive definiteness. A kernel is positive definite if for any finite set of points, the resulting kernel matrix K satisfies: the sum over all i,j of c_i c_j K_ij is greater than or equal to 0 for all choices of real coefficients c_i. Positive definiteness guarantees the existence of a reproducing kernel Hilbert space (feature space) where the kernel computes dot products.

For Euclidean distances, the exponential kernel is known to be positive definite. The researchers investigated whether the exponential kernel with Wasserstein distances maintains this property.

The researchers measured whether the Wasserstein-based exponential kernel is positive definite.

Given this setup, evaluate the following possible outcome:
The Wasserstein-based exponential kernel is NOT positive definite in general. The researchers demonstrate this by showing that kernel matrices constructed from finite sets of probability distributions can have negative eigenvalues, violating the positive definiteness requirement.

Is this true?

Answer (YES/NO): NO